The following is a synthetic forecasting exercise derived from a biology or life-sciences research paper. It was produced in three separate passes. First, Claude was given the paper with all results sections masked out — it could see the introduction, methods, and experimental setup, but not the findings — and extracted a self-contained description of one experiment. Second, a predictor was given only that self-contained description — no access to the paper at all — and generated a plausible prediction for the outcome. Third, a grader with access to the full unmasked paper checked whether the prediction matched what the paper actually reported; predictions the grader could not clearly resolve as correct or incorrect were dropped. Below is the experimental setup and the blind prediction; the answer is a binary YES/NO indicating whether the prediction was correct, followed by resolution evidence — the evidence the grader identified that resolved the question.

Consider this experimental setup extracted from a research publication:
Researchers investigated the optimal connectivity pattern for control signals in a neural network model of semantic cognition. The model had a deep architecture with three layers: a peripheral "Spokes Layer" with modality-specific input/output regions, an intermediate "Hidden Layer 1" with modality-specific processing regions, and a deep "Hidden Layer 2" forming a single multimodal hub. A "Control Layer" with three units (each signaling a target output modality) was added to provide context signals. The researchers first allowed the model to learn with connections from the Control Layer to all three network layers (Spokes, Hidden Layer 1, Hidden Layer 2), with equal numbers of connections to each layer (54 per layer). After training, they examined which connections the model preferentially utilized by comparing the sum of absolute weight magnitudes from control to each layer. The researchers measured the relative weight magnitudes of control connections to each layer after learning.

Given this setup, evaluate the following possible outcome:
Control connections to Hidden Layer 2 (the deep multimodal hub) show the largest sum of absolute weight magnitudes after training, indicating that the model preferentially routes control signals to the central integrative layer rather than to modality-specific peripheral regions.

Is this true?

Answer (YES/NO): NO